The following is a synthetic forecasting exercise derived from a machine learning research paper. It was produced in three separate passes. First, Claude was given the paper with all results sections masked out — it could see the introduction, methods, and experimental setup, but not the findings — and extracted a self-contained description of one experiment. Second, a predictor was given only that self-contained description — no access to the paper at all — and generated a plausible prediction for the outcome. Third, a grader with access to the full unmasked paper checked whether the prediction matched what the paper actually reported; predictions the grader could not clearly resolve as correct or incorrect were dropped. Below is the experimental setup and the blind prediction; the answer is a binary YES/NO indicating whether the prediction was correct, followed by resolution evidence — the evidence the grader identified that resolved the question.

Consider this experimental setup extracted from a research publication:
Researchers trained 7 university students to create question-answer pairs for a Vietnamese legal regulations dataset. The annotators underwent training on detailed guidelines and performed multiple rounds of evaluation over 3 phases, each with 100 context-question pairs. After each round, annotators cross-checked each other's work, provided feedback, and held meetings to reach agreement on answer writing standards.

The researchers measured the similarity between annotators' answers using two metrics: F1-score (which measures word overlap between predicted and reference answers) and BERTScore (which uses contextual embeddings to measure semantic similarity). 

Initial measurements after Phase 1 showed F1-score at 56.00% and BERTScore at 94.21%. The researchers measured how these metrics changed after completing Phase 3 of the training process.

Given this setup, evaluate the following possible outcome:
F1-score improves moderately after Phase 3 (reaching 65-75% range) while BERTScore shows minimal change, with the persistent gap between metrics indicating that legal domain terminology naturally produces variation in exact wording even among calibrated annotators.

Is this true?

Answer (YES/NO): YES